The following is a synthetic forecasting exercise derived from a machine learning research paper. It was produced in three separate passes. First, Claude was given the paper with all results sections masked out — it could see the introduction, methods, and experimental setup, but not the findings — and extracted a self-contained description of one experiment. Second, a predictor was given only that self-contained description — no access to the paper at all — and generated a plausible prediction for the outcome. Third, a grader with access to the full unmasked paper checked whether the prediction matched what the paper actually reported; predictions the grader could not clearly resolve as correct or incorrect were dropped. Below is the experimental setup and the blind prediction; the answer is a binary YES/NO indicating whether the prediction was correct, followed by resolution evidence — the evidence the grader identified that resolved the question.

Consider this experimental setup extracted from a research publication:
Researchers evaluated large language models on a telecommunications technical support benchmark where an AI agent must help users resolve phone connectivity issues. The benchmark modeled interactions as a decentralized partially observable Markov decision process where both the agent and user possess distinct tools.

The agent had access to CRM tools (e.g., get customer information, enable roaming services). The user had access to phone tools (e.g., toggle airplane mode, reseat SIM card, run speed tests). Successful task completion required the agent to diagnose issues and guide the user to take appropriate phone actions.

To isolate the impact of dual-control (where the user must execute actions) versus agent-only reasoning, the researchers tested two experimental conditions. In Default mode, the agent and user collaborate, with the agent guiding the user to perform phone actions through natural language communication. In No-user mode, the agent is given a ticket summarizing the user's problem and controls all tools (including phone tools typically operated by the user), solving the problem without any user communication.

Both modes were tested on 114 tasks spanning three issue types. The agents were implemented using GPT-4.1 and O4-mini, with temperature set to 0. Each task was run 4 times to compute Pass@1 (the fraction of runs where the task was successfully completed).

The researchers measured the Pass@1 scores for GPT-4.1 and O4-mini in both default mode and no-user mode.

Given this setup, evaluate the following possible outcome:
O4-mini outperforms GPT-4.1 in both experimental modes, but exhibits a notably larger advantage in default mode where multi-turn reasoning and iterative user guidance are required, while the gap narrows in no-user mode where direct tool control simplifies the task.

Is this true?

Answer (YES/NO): NO